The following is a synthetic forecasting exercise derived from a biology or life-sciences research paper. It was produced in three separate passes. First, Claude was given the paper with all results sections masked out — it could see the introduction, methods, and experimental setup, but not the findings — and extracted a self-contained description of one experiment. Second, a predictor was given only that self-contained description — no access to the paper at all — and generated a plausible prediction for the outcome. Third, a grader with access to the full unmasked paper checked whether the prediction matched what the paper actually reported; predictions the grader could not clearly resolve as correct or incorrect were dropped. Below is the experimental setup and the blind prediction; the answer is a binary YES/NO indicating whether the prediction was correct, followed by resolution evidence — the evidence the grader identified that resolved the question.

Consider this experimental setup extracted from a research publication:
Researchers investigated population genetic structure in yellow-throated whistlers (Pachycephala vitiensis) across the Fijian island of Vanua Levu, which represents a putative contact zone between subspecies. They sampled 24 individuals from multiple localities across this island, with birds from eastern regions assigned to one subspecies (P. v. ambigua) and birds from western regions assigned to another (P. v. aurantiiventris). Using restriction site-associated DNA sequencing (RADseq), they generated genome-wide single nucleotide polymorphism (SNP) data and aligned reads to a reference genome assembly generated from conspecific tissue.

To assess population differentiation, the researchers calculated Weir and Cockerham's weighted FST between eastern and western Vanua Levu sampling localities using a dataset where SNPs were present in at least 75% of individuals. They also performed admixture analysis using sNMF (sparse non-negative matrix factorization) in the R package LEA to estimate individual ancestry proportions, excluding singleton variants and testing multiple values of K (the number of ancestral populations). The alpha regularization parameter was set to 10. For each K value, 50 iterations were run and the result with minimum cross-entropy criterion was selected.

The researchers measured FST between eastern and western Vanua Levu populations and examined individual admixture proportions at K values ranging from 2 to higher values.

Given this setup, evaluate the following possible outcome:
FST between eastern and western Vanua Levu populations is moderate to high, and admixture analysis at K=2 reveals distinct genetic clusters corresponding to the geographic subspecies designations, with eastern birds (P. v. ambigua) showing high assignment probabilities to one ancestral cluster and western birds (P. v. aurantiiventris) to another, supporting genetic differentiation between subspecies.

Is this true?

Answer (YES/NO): NO